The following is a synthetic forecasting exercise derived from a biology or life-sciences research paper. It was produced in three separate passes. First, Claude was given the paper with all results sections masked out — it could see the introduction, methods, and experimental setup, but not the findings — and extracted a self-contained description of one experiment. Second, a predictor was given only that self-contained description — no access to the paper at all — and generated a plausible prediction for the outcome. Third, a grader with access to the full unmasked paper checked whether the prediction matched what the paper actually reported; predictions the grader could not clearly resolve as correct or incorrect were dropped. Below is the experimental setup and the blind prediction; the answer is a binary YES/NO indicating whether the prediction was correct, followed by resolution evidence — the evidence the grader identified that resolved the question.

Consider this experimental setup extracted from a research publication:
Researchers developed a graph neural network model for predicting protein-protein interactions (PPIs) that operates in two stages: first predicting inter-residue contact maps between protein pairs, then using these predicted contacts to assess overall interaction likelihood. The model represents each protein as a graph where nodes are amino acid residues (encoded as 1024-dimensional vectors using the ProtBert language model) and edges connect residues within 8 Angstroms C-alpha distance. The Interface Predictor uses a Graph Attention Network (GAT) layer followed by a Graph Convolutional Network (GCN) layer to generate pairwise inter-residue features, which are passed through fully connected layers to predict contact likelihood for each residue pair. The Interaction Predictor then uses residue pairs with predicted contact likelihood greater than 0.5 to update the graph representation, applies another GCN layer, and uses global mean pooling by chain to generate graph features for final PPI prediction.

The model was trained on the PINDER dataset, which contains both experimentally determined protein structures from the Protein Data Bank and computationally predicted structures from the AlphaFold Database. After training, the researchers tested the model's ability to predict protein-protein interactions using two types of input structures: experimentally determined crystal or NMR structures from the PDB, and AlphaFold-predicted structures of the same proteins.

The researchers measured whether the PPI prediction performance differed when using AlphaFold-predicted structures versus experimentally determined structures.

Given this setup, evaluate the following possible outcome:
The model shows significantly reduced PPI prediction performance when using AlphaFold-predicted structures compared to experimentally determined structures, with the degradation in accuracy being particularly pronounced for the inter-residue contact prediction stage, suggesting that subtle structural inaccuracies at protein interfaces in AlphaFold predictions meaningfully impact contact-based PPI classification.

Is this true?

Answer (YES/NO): NO